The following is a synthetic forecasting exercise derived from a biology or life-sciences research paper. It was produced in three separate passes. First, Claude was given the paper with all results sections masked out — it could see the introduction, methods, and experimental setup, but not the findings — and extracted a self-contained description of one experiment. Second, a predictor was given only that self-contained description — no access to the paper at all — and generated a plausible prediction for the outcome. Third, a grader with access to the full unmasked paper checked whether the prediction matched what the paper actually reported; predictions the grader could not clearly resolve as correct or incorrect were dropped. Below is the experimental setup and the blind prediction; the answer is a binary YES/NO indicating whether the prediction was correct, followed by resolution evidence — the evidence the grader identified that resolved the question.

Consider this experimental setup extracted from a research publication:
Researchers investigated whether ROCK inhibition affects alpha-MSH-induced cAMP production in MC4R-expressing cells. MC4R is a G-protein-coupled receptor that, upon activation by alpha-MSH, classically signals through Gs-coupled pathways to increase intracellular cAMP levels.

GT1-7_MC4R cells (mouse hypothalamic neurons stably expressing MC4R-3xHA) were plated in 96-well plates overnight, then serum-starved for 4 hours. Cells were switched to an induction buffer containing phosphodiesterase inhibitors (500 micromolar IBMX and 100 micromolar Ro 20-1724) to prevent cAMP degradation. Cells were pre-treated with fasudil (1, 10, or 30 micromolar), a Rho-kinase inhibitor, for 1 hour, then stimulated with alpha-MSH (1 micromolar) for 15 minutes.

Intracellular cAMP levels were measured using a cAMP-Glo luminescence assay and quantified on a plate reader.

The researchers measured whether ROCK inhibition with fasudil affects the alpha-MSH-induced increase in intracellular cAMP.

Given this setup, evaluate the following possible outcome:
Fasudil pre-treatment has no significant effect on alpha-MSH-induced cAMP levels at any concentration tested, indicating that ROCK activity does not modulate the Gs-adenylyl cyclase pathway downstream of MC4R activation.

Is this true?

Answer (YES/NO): NO